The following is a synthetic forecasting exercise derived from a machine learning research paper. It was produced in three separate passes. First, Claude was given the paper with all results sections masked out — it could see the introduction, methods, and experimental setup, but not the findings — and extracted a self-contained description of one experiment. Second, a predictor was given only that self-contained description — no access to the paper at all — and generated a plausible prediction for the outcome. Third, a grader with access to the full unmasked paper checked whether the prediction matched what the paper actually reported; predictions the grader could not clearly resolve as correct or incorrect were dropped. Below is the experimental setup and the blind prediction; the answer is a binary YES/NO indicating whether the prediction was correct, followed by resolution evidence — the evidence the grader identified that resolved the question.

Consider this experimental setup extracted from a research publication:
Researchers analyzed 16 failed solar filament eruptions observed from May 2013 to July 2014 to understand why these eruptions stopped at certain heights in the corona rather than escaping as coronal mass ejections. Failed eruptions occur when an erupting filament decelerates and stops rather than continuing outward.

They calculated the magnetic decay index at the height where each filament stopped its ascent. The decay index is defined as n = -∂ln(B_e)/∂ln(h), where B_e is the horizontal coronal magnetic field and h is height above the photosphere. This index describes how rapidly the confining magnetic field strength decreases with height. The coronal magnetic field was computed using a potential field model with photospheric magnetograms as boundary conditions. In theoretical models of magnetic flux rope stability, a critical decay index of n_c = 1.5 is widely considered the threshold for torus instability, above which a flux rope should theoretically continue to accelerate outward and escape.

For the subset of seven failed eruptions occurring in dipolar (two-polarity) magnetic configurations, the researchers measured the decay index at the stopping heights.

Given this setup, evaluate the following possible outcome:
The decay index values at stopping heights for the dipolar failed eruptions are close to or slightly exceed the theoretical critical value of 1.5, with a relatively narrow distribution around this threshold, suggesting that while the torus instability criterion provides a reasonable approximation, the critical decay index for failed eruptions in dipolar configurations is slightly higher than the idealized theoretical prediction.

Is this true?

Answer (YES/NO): NO